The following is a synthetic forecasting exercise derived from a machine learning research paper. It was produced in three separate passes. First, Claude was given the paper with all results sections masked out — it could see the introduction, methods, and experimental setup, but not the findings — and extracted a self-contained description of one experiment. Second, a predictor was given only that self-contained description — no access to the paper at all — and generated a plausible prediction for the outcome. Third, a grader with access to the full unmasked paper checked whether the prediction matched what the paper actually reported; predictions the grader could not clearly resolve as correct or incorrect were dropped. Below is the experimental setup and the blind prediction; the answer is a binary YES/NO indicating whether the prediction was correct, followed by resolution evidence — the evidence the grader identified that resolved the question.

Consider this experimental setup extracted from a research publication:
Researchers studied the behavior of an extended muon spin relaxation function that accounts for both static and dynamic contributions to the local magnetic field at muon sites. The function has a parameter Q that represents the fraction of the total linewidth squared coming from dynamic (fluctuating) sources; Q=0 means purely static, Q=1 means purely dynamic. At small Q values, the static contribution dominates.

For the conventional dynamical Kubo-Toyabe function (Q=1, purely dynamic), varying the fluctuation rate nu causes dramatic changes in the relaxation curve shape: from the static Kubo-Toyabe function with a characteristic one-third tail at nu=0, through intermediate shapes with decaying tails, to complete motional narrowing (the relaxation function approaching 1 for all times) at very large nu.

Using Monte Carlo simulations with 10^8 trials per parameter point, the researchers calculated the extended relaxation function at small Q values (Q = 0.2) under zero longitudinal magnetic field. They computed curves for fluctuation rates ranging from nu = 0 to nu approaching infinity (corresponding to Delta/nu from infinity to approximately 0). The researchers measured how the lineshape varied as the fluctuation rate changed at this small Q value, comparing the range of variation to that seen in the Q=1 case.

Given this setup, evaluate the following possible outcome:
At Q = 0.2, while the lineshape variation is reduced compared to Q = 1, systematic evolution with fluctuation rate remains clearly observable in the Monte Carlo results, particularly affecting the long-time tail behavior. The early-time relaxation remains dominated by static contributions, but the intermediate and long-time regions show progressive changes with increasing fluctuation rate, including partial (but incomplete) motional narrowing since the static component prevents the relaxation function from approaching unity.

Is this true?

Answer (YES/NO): NO